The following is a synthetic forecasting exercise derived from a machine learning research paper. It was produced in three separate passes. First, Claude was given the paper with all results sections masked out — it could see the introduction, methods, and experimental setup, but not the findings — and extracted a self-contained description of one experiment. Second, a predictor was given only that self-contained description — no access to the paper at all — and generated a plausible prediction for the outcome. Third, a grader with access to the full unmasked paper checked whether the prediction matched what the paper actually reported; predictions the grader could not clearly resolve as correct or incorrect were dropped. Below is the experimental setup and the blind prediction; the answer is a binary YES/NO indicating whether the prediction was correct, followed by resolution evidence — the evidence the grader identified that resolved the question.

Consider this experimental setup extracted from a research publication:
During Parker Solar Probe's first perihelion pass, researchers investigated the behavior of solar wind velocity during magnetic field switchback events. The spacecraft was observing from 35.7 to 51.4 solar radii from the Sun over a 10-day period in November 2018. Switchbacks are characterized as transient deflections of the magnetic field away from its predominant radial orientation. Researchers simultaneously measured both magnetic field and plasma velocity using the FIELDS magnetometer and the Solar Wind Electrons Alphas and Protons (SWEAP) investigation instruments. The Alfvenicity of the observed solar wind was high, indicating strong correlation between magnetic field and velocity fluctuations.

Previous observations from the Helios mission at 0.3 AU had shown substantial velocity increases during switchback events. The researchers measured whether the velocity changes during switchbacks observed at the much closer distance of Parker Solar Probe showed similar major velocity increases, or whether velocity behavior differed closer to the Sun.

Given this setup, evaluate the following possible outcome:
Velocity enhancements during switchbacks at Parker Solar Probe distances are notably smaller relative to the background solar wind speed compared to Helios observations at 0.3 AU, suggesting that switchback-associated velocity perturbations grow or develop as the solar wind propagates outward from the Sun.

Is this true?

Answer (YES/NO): YES